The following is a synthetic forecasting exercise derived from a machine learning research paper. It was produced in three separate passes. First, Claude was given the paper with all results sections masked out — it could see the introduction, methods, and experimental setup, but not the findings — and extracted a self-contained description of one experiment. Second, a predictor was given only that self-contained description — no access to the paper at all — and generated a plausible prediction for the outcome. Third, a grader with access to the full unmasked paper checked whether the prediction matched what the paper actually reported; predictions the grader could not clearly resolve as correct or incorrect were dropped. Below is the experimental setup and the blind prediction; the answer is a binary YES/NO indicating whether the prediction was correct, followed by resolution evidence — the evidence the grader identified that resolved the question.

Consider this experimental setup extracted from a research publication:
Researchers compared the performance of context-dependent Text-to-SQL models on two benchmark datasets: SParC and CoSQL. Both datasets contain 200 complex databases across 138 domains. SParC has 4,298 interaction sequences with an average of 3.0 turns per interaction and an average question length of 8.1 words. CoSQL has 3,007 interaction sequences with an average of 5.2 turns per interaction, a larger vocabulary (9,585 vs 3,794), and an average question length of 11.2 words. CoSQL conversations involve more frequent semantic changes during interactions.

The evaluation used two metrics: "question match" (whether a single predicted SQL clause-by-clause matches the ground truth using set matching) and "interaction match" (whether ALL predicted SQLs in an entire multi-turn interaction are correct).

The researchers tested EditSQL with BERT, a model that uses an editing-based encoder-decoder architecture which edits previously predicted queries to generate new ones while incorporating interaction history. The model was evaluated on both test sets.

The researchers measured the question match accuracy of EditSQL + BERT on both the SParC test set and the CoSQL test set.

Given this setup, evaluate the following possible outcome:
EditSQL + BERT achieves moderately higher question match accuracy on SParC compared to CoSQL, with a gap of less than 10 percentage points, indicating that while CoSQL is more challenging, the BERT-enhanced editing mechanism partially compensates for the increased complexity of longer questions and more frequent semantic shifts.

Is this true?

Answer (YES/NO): YES